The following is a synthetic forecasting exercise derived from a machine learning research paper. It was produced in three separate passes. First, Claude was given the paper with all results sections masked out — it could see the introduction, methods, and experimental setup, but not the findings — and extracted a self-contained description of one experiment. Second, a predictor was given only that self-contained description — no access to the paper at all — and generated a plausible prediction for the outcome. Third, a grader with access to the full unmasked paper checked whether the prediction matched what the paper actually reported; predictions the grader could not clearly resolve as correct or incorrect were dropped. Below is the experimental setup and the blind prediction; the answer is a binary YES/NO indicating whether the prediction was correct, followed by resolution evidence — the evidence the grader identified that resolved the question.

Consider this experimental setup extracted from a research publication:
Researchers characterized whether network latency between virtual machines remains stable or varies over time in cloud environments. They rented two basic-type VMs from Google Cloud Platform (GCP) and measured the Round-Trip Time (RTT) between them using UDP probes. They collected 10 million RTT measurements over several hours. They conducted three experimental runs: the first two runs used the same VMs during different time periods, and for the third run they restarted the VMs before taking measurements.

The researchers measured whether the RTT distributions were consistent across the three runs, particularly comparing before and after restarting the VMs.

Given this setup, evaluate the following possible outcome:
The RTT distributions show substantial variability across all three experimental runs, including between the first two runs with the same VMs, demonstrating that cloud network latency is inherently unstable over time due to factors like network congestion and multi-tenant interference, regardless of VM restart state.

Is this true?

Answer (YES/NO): NO